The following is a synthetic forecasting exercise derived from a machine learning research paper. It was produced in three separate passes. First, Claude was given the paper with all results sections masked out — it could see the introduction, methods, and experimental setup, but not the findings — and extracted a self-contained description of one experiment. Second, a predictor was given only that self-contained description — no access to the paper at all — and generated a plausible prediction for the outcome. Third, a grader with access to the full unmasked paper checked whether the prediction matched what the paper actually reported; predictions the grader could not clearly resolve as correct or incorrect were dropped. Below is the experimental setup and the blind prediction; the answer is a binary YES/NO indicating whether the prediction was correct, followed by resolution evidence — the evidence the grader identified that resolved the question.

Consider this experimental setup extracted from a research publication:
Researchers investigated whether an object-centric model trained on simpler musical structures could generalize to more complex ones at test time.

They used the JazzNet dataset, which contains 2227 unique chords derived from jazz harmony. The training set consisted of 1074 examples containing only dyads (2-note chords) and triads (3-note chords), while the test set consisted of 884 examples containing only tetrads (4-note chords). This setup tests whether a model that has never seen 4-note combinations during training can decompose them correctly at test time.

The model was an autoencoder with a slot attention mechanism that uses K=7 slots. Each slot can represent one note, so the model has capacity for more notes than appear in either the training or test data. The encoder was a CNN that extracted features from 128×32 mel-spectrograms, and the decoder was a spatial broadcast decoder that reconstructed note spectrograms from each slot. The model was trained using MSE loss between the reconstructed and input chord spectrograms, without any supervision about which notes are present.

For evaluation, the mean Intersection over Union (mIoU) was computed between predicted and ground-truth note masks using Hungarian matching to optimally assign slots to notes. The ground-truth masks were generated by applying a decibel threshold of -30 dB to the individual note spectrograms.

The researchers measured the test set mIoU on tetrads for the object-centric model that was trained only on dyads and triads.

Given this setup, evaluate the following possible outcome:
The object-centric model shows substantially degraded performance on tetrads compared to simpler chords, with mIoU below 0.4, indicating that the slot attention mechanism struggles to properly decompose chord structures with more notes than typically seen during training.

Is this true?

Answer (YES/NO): NO